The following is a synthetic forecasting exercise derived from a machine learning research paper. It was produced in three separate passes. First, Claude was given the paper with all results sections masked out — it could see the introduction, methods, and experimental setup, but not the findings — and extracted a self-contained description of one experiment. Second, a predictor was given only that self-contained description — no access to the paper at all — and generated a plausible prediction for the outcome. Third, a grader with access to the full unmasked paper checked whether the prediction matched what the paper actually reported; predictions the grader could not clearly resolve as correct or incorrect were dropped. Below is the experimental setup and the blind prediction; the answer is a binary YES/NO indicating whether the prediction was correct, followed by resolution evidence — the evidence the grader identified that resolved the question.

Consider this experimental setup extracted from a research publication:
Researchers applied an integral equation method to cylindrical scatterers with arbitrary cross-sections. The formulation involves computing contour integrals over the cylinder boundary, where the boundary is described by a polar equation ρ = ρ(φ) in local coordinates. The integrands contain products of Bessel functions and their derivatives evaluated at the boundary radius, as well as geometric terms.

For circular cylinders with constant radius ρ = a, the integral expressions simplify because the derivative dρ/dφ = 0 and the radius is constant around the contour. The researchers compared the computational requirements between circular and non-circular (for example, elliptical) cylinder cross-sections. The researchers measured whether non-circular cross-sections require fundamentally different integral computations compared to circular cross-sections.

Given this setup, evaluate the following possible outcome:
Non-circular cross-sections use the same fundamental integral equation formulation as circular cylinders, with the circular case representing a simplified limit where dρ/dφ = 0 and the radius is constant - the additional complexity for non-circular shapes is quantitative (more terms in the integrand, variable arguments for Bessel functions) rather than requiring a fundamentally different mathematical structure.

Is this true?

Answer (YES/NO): YES